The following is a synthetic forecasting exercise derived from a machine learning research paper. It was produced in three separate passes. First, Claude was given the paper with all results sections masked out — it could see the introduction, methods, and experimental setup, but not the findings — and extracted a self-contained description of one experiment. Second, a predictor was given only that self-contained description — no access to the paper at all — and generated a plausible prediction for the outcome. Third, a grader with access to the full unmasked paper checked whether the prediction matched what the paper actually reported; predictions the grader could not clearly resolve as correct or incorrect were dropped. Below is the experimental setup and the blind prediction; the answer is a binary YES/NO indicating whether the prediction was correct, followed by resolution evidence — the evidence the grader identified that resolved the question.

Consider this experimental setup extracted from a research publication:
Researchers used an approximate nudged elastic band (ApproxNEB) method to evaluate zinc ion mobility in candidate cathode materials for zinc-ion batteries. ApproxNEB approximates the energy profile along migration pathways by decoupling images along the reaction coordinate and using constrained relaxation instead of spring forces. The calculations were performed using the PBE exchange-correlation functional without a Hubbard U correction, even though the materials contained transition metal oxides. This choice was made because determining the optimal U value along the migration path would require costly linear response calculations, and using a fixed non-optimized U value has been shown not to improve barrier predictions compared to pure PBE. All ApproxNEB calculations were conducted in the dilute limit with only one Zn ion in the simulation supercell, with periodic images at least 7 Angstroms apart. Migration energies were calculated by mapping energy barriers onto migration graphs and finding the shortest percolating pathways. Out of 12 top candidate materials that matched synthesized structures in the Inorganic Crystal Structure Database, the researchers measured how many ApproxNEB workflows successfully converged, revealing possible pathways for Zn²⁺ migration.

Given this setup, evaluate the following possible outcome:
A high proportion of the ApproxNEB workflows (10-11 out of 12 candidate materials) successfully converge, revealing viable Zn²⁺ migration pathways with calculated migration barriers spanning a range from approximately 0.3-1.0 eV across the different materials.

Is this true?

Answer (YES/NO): NO